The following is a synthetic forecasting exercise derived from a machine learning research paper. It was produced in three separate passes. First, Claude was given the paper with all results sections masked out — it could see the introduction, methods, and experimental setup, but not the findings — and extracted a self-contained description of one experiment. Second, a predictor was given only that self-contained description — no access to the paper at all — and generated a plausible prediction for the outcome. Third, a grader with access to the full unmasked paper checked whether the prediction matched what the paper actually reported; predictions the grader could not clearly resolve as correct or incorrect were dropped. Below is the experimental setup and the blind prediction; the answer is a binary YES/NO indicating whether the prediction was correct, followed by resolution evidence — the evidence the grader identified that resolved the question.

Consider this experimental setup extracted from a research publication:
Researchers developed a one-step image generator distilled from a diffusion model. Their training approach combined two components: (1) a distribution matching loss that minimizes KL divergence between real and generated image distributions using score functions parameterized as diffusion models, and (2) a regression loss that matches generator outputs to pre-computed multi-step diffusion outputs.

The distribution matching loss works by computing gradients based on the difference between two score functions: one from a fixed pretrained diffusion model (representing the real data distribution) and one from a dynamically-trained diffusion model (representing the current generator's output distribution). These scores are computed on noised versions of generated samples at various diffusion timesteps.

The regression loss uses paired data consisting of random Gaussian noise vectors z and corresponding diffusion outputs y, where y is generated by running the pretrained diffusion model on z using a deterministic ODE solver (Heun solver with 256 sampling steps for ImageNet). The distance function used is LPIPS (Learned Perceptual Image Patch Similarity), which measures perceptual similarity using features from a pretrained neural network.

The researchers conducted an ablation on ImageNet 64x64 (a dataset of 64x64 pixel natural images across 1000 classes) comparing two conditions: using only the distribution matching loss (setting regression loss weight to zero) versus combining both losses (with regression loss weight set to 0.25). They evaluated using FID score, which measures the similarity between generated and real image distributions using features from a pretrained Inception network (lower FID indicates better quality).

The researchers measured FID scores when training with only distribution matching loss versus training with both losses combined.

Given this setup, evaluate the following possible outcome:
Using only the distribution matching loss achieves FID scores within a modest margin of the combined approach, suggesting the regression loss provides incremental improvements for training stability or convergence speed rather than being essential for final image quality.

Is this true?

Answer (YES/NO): NO